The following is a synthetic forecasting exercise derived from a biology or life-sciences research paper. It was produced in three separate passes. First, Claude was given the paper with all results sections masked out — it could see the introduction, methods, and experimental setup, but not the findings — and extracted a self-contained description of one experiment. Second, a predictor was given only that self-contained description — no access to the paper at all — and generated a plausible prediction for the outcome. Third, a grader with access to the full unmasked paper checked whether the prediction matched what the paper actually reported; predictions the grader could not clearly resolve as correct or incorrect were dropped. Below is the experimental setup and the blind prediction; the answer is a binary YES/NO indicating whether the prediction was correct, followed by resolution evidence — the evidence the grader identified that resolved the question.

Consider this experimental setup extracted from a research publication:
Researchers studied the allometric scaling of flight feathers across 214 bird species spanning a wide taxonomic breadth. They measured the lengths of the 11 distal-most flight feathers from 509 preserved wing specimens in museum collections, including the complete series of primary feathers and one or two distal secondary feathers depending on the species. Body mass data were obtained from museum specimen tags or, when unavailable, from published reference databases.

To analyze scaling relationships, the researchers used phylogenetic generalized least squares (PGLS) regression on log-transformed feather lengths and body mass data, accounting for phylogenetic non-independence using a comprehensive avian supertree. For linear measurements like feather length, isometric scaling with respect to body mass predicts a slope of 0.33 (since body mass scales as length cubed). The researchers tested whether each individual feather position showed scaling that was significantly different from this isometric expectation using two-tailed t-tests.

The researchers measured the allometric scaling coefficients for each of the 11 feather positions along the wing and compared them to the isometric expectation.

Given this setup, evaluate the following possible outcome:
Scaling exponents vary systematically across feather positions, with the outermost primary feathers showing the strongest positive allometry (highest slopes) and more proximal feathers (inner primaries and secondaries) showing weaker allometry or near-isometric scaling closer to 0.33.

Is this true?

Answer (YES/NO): NO